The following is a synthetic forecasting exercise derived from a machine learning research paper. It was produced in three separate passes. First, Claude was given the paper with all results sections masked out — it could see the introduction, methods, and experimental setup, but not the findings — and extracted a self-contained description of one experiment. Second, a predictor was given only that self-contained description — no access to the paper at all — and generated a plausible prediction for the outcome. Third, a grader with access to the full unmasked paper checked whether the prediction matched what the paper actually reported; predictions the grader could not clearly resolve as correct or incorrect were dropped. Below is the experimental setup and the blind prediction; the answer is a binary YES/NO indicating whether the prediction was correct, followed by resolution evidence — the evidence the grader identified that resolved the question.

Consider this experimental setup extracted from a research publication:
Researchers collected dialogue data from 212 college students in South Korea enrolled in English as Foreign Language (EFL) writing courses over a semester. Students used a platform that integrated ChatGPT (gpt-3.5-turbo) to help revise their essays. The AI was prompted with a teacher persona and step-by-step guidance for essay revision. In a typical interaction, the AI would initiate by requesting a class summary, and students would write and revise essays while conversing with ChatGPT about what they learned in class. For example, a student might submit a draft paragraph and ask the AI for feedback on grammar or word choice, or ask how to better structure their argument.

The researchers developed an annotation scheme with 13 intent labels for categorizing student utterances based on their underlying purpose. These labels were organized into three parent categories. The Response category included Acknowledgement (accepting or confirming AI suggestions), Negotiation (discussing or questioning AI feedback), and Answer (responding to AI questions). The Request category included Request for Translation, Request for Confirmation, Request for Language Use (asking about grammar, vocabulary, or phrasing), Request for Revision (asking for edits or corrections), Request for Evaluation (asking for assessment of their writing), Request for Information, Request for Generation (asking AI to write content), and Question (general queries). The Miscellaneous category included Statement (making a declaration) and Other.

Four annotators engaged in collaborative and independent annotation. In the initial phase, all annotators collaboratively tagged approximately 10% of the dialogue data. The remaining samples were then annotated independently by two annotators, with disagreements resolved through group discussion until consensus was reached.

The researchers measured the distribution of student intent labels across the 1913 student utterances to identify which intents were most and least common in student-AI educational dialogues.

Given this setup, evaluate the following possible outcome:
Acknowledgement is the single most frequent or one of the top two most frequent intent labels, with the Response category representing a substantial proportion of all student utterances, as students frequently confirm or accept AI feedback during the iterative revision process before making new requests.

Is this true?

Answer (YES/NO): YES